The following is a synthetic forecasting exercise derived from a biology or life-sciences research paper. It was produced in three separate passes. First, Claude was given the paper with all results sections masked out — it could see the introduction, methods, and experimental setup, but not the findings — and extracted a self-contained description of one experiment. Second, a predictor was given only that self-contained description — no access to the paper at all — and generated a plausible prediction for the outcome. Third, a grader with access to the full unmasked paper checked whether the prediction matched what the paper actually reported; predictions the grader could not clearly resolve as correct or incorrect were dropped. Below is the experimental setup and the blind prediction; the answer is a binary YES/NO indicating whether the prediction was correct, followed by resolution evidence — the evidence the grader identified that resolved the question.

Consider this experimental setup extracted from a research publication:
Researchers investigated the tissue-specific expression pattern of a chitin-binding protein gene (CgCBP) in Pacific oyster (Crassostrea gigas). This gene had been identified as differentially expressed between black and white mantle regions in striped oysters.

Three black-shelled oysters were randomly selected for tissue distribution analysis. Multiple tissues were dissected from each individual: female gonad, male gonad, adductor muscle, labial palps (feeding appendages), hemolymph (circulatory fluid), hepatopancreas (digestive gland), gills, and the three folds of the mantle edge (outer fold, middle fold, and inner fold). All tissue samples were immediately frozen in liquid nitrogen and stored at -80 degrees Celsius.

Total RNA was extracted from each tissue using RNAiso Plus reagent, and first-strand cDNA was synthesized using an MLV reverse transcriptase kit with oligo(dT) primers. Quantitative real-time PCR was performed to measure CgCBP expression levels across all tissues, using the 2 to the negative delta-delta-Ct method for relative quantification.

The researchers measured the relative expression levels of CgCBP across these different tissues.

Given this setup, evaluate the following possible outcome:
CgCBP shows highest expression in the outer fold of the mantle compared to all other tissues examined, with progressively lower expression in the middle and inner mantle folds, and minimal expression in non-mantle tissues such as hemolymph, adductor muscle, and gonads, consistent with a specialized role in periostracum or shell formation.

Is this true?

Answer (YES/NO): YES